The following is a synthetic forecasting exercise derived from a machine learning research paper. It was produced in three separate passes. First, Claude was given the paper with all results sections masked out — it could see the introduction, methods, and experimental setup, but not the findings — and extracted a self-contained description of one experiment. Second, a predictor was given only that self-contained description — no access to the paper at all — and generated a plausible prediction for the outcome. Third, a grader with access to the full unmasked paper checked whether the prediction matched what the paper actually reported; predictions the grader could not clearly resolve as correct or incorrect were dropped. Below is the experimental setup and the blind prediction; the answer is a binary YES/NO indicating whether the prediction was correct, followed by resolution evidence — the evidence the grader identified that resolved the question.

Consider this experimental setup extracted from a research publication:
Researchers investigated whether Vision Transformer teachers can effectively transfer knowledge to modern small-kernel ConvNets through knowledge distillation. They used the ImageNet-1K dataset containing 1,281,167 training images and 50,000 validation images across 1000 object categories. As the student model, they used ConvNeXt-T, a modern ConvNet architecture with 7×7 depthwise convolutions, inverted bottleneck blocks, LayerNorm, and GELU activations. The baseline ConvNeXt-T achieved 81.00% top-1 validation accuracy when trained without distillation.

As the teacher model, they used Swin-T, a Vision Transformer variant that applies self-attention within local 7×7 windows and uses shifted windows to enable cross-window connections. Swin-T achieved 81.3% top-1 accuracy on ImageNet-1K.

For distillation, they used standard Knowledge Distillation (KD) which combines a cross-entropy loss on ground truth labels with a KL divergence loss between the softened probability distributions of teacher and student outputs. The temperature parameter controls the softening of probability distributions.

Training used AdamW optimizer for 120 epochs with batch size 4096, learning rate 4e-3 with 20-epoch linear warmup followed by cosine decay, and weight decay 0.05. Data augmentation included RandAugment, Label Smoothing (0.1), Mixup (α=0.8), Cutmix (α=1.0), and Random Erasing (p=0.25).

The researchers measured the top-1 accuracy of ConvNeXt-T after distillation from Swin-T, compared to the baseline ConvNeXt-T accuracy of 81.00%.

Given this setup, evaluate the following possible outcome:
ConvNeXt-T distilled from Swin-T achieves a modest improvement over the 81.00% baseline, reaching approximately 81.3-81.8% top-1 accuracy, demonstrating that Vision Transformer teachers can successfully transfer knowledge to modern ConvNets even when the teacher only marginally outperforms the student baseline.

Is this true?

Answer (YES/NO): NO